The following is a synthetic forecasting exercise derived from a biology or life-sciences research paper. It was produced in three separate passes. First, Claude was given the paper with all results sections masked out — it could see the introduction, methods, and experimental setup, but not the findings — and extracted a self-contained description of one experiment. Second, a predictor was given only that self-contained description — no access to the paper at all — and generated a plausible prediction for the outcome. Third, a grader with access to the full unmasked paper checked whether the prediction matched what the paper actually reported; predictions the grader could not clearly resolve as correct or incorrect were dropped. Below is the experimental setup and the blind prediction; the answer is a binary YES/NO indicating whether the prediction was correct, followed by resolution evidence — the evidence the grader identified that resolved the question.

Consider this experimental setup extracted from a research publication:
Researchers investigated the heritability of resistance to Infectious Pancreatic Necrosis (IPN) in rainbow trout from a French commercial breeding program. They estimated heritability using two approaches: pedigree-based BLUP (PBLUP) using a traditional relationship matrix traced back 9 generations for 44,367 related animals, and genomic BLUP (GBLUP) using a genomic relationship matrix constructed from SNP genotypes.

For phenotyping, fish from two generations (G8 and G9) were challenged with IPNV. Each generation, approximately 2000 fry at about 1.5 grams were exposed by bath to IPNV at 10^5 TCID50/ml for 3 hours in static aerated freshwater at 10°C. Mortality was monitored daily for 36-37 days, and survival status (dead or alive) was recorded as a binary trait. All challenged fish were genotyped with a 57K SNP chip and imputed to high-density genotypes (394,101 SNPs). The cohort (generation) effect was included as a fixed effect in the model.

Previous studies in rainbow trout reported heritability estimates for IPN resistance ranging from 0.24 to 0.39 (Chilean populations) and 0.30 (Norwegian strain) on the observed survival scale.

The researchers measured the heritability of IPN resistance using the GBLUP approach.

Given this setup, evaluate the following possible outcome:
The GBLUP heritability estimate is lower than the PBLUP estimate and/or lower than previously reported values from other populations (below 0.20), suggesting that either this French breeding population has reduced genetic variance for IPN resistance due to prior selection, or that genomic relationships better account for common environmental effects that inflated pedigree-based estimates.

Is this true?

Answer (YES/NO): NO